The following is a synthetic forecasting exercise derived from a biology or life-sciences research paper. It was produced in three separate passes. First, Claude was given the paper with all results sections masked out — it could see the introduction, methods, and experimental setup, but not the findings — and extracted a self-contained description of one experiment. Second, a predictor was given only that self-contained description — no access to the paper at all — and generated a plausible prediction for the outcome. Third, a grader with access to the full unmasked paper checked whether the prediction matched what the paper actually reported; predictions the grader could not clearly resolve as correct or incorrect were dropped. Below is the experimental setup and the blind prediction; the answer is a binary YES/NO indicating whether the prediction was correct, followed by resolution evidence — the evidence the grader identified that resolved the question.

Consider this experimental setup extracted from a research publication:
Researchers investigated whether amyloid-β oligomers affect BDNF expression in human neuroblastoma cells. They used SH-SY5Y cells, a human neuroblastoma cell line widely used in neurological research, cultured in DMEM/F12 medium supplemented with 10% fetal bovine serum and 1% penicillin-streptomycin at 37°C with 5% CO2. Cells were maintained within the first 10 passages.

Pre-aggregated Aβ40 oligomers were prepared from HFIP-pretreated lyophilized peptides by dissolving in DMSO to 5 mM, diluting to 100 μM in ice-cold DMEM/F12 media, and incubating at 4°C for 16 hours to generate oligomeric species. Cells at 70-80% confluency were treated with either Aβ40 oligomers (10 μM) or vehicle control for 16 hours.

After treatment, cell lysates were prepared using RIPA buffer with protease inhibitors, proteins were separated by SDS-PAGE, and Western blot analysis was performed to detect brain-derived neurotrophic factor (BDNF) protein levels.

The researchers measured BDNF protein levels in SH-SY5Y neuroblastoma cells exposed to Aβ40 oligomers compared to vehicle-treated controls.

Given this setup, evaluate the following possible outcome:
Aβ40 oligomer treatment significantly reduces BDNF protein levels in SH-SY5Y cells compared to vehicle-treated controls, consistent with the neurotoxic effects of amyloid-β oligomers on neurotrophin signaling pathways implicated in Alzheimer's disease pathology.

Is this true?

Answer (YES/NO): YES